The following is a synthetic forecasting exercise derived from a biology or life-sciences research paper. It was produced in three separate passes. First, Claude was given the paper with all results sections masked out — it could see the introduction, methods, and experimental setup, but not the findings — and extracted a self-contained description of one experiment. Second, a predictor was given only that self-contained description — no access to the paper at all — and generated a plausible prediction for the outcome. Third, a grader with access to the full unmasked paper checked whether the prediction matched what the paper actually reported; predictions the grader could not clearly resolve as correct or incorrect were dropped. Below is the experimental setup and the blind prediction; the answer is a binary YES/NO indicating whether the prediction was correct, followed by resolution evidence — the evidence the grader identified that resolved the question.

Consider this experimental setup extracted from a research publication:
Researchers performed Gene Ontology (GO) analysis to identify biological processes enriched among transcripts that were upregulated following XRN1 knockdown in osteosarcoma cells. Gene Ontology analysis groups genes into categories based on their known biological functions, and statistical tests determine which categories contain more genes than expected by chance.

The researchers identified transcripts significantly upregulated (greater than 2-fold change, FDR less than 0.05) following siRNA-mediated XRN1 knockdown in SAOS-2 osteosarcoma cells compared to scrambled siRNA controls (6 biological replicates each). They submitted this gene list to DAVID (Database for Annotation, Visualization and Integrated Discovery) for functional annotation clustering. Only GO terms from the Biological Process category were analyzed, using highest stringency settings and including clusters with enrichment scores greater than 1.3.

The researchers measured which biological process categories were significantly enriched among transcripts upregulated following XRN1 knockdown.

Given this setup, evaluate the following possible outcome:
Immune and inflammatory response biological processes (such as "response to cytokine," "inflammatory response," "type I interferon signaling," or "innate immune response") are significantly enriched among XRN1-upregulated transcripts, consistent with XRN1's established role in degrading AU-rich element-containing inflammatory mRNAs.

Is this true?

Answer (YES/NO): NO